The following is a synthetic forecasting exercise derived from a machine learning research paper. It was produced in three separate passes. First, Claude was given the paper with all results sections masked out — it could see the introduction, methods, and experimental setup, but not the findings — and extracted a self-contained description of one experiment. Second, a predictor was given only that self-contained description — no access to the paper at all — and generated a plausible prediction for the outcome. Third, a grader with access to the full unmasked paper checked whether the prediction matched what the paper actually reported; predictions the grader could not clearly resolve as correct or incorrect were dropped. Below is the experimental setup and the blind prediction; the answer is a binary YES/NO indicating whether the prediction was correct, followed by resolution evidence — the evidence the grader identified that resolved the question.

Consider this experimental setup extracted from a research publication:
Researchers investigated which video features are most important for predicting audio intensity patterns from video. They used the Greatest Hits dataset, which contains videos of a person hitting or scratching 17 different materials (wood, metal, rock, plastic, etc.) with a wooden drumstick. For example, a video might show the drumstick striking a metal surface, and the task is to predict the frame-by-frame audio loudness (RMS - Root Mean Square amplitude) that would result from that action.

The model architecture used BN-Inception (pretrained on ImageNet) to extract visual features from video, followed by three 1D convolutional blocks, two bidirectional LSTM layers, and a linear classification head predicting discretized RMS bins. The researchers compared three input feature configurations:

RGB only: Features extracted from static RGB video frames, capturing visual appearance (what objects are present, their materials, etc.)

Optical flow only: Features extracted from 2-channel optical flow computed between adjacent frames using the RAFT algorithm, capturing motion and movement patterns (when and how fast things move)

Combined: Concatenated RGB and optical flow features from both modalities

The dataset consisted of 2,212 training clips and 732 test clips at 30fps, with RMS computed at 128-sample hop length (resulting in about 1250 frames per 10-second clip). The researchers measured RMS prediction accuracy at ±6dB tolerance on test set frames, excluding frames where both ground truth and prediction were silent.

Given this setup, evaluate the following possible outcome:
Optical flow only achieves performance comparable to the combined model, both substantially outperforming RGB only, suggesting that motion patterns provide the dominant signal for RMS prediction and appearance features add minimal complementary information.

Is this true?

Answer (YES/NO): NO